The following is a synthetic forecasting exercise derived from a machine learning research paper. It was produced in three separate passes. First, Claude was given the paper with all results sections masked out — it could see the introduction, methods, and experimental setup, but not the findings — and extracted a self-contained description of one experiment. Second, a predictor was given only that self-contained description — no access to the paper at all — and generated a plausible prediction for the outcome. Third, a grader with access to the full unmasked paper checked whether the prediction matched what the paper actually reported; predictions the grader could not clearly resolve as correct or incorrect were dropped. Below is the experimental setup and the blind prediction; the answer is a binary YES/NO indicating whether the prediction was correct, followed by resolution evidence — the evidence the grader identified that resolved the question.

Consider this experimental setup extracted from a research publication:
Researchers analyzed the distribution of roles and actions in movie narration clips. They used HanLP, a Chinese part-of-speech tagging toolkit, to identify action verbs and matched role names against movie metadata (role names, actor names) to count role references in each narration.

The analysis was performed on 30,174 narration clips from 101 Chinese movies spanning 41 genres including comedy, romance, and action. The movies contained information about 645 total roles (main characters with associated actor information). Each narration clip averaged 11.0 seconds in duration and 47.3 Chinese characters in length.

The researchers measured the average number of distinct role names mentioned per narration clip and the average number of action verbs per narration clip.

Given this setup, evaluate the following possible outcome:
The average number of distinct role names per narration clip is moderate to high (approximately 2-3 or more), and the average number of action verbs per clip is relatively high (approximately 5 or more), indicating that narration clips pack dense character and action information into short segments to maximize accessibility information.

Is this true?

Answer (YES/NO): NO